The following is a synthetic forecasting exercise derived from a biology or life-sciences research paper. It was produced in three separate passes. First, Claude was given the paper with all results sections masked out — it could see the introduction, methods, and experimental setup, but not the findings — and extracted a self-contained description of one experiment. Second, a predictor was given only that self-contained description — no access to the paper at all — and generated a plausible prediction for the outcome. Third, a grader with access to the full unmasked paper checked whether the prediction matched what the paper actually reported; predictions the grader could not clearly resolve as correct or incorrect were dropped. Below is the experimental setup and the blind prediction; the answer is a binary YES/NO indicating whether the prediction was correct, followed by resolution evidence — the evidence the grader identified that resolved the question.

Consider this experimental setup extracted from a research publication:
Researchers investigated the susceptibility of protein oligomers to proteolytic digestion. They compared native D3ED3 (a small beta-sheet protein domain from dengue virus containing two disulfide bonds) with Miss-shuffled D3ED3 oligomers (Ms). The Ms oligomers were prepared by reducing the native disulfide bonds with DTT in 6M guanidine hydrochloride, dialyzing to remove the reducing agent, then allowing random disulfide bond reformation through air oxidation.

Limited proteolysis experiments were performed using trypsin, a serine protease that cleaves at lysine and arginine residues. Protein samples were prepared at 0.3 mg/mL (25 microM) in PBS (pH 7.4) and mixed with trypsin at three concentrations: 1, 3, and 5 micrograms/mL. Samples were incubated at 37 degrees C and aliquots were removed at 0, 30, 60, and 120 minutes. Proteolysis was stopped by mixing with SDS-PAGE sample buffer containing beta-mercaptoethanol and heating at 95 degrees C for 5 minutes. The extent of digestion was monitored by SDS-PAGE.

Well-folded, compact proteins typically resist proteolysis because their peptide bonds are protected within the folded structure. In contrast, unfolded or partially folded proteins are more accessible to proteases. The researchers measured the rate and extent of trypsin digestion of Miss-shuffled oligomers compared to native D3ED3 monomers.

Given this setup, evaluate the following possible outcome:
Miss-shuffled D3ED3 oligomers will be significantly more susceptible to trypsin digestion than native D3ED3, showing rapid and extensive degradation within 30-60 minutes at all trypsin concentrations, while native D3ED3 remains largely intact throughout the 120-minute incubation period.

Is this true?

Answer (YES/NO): NO